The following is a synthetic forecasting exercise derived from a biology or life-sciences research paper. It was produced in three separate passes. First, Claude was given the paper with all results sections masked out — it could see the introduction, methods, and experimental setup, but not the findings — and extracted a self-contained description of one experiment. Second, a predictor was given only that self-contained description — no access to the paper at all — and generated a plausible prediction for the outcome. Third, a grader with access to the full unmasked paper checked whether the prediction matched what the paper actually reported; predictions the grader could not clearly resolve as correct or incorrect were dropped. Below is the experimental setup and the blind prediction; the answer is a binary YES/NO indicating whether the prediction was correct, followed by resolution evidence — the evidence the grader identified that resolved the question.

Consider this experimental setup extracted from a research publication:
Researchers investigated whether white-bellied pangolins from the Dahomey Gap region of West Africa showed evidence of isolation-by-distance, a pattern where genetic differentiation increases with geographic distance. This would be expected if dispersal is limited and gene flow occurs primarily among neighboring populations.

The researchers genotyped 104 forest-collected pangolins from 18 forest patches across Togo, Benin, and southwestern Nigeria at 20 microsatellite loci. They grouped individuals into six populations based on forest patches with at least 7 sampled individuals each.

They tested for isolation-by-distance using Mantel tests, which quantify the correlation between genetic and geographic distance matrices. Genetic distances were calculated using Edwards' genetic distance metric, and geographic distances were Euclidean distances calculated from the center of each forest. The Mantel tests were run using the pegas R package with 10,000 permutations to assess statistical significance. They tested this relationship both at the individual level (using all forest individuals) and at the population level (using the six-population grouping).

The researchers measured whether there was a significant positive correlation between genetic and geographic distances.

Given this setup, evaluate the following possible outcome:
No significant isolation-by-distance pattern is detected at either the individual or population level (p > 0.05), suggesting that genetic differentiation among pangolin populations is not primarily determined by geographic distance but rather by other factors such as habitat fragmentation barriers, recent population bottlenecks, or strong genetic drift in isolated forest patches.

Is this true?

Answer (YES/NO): NO